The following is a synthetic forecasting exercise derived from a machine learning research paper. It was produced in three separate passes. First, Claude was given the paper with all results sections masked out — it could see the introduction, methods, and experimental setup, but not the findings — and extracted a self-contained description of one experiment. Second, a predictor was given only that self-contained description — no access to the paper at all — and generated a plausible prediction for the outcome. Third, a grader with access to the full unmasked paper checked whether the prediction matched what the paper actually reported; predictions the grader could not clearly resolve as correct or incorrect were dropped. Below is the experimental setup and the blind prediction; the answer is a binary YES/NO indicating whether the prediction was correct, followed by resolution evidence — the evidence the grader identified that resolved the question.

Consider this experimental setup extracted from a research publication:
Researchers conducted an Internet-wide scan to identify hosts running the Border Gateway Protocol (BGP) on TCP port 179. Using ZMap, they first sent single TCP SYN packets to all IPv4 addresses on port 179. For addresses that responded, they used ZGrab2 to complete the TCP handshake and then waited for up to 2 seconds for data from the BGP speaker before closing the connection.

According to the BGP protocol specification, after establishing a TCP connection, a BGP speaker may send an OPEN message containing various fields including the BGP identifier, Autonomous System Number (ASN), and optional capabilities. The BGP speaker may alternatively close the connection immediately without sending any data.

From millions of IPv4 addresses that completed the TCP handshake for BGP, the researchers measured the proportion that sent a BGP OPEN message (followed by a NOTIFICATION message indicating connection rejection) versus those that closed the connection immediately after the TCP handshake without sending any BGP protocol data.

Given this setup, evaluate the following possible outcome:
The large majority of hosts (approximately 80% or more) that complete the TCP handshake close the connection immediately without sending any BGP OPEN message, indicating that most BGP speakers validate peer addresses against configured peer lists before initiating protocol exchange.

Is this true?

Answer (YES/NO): YES